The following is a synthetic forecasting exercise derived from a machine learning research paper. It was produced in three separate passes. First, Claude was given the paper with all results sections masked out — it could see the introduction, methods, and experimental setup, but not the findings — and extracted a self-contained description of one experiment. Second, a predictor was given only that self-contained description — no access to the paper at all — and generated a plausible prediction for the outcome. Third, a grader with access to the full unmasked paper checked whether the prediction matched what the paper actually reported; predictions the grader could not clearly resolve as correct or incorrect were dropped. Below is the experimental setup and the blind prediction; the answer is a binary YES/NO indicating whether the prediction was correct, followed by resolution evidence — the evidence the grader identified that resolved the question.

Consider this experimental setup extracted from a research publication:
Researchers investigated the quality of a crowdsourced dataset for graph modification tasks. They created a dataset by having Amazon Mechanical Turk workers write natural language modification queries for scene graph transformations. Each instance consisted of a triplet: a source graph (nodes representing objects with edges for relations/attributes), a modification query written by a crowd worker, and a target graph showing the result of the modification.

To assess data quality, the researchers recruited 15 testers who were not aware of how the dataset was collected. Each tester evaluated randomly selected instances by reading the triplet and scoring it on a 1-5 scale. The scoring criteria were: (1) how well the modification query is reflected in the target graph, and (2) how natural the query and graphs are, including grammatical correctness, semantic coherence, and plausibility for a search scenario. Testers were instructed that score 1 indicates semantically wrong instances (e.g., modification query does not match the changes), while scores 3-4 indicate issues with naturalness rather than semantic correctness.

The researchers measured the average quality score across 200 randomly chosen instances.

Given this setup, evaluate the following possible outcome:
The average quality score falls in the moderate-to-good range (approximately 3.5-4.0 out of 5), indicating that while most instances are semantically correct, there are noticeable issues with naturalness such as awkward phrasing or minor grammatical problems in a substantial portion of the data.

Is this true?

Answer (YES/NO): YES